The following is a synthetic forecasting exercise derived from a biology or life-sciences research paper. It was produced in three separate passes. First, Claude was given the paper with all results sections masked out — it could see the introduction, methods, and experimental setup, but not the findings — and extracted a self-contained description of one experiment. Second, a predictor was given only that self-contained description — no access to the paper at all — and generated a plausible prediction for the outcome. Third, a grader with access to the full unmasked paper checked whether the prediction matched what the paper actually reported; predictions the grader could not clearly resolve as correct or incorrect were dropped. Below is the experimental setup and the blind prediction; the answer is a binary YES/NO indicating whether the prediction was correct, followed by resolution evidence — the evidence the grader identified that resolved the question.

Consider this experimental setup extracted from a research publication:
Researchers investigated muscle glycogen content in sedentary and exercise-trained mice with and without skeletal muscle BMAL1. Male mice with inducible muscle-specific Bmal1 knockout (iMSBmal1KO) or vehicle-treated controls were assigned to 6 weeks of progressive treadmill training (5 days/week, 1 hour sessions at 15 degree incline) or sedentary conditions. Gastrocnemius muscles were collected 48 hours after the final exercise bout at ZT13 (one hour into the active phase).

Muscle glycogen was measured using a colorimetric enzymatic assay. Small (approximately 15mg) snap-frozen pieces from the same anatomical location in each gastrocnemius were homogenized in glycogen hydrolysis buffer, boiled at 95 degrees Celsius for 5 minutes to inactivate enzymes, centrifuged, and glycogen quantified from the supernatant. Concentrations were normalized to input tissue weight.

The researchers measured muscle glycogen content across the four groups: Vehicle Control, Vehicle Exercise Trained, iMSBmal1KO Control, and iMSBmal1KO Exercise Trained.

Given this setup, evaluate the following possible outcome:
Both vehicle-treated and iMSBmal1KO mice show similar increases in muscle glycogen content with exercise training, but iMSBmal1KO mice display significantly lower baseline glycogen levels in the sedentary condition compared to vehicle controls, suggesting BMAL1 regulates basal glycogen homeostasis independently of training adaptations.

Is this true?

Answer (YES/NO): NO